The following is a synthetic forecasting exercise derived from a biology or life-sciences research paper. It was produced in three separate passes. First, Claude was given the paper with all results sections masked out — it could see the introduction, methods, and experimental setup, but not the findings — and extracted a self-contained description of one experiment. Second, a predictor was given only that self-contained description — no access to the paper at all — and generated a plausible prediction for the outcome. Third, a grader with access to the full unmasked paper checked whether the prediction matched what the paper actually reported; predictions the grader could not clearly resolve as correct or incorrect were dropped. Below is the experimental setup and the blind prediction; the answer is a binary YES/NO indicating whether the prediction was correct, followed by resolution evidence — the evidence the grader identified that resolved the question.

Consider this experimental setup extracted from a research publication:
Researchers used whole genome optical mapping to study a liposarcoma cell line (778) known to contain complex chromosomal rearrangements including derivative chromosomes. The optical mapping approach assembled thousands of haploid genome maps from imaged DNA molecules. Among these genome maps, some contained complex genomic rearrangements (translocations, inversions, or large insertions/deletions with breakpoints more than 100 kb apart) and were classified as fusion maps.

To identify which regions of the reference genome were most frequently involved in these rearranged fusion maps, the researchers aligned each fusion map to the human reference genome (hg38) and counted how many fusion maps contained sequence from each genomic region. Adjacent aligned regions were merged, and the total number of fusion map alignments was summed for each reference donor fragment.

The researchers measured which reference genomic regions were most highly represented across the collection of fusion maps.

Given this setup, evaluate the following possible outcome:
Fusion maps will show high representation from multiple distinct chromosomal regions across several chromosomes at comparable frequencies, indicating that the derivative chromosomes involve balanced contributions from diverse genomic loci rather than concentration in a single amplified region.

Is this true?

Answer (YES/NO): NO